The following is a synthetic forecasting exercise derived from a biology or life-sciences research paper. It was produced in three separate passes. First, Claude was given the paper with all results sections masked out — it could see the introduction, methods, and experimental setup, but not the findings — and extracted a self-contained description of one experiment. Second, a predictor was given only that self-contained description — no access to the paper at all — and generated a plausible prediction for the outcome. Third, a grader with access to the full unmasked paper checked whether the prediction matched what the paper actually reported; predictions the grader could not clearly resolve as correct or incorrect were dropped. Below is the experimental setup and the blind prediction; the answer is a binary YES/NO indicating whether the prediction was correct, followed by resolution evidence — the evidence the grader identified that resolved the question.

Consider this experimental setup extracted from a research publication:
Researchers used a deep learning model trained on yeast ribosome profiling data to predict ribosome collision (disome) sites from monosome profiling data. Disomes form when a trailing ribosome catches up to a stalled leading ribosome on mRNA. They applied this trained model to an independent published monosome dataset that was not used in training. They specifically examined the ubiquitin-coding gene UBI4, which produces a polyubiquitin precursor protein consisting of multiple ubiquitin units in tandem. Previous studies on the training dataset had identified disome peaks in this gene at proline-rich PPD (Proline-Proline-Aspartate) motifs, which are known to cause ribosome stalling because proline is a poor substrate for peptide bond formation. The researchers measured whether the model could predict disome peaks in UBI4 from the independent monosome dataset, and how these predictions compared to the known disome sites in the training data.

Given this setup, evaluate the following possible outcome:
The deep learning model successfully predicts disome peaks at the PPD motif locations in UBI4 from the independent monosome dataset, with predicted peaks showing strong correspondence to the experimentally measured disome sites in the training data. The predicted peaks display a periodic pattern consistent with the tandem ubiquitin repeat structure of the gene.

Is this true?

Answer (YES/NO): YES